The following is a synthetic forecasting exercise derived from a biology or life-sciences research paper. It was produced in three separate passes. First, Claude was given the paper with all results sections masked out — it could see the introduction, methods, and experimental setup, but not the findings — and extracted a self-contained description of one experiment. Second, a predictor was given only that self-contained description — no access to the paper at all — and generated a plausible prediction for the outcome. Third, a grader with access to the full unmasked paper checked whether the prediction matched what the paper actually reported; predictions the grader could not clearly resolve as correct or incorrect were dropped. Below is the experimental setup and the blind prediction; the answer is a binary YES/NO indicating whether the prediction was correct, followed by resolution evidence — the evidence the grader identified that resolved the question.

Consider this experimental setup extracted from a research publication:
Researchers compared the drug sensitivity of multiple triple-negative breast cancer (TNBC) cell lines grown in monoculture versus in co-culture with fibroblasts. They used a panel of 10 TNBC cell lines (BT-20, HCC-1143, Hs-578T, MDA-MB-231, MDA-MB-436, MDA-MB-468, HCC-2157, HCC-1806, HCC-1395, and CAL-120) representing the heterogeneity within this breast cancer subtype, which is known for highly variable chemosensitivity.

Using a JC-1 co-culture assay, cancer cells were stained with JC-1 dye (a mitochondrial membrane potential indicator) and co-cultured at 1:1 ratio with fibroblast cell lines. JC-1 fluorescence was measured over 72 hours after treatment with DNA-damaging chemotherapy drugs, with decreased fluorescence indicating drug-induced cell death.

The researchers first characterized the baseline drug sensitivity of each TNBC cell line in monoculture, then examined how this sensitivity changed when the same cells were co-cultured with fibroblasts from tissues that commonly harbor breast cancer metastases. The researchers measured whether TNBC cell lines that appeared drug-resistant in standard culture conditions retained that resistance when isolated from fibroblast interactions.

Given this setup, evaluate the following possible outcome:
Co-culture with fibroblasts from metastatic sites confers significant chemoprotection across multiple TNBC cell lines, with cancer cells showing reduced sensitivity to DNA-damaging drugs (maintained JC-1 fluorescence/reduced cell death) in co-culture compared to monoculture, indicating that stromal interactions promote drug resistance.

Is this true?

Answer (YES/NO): YES